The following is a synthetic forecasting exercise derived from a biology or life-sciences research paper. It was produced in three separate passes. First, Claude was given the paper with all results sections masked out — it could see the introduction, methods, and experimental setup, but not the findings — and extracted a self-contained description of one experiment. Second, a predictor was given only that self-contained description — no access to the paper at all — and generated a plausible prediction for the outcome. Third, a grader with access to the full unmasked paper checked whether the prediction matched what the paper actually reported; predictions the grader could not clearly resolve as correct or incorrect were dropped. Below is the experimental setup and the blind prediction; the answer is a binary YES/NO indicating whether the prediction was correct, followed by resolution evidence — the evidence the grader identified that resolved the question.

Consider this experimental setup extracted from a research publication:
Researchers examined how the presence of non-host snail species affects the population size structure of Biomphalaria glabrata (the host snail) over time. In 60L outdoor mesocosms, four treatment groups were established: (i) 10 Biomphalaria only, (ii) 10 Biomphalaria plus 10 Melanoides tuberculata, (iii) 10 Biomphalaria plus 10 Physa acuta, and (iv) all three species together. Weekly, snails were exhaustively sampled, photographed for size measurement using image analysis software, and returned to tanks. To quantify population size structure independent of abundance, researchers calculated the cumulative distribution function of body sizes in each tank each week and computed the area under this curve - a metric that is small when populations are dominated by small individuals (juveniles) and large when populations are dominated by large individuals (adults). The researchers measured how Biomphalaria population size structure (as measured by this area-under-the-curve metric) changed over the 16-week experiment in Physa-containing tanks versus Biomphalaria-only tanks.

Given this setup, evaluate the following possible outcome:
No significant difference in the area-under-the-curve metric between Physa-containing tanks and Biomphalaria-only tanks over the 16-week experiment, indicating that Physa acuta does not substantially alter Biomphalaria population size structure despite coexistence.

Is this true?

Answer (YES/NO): NO